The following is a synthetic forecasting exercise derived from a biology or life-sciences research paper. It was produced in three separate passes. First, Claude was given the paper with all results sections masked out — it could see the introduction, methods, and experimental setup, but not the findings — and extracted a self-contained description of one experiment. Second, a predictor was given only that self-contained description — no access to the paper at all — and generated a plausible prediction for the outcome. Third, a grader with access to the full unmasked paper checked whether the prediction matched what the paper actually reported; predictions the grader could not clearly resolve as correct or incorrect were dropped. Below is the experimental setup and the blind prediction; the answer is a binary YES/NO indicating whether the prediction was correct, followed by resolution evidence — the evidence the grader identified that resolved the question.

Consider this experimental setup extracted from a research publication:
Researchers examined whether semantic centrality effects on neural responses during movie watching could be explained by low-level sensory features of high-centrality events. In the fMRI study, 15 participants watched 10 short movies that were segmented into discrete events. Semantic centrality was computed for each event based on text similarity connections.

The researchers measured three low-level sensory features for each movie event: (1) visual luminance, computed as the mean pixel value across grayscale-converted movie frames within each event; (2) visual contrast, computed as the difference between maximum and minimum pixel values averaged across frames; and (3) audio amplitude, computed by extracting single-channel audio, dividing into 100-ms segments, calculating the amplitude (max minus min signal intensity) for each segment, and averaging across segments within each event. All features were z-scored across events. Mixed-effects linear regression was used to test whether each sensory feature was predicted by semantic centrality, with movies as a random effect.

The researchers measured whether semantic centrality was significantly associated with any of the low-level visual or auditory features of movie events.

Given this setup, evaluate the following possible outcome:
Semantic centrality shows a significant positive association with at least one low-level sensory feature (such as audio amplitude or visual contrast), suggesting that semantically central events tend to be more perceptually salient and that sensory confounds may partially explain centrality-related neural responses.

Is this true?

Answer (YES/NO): NO